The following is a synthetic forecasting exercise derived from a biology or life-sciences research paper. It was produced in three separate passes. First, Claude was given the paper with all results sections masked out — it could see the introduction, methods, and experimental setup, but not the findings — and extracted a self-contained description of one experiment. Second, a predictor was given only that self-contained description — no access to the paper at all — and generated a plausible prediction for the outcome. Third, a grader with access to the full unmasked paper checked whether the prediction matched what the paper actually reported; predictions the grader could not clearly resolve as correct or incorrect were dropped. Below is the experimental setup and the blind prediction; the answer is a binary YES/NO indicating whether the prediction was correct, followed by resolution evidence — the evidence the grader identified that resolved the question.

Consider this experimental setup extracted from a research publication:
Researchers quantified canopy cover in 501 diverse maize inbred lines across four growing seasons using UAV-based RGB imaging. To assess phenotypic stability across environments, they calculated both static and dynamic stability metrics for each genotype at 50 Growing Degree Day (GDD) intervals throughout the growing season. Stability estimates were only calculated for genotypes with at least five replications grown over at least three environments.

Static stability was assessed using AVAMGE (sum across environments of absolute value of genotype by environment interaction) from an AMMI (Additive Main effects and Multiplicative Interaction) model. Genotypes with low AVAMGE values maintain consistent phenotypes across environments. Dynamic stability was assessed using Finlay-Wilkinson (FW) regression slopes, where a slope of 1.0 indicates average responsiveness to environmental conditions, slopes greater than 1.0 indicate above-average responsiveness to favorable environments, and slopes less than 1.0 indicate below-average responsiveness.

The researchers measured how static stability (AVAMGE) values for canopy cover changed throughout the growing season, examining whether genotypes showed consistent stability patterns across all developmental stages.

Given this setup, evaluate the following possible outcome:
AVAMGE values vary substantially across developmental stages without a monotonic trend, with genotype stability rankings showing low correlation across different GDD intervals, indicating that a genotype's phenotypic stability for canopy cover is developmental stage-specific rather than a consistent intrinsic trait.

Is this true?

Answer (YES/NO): NO